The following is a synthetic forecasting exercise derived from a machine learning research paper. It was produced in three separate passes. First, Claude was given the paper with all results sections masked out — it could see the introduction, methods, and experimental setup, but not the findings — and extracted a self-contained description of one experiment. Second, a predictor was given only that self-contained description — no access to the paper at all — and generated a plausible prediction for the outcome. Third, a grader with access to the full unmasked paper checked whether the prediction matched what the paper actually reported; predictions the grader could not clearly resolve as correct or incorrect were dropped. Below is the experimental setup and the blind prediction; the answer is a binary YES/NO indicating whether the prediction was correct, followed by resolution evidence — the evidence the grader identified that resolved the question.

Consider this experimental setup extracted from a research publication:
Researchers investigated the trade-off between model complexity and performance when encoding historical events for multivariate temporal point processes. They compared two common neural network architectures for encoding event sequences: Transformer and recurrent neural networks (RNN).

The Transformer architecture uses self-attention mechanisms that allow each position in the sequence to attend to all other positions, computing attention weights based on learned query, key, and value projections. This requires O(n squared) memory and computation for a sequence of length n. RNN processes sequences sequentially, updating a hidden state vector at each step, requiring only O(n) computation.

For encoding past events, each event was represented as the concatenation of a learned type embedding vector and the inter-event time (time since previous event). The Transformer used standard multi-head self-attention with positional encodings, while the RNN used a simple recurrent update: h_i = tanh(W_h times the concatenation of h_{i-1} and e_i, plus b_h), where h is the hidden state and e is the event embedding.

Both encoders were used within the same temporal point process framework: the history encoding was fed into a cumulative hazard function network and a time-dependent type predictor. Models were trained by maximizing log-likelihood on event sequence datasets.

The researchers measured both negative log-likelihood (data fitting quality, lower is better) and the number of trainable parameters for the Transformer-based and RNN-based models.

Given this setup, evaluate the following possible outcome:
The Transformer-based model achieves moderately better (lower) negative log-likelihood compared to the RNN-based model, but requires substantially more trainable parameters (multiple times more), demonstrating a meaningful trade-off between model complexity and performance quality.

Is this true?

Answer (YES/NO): NO